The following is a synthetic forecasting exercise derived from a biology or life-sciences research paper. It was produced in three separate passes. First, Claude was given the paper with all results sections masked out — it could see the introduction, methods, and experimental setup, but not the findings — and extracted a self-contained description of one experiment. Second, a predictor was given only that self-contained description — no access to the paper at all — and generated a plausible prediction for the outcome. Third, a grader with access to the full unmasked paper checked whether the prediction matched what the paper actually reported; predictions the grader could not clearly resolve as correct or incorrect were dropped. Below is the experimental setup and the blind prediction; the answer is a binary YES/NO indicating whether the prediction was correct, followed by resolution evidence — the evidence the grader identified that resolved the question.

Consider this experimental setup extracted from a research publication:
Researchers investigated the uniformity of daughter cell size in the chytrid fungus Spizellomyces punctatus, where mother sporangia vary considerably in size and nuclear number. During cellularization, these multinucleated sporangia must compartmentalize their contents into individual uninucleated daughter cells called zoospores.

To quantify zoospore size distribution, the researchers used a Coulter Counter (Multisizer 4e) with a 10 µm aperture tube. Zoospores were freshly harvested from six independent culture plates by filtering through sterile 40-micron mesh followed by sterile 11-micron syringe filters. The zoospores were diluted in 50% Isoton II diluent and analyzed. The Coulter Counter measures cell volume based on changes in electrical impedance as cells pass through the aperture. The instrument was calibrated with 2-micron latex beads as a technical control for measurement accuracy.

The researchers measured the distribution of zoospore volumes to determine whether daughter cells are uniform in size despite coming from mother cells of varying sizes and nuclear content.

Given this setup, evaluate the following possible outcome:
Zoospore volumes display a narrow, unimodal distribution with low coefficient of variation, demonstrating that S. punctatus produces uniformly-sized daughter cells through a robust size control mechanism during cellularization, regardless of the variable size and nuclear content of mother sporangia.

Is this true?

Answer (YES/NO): YES